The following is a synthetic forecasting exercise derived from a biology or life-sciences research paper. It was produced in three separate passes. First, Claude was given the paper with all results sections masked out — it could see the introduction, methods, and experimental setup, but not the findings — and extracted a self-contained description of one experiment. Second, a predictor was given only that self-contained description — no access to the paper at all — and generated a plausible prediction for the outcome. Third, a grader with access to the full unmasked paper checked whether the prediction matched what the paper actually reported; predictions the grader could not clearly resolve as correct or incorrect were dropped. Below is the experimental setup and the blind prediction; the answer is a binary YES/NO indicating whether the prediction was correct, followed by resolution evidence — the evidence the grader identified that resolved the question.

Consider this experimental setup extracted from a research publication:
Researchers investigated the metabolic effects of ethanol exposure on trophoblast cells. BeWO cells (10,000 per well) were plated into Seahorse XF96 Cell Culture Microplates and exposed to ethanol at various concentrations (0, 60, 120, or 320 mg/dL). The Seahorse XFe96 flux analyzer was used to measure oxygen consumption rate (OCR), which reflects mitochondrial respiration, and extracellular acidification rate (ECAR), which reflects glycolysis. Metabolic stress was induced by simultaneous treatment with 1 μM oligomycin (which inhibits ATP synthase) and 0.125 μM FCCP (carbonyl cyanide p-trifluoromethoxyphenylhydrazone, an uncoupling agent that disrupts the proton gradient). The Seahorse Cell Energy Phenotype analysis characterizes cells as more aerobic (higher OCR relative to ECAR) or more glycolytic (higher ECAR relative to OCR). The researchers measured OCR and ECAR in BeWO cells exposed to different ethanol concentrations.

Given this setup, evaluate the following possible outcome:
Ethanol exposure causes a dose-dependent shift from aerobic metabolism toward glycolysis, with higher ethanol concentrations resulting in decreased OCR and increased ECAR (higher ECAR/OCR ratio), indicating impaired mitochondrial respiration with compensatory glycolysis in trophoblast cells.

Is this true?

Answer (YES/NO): NO